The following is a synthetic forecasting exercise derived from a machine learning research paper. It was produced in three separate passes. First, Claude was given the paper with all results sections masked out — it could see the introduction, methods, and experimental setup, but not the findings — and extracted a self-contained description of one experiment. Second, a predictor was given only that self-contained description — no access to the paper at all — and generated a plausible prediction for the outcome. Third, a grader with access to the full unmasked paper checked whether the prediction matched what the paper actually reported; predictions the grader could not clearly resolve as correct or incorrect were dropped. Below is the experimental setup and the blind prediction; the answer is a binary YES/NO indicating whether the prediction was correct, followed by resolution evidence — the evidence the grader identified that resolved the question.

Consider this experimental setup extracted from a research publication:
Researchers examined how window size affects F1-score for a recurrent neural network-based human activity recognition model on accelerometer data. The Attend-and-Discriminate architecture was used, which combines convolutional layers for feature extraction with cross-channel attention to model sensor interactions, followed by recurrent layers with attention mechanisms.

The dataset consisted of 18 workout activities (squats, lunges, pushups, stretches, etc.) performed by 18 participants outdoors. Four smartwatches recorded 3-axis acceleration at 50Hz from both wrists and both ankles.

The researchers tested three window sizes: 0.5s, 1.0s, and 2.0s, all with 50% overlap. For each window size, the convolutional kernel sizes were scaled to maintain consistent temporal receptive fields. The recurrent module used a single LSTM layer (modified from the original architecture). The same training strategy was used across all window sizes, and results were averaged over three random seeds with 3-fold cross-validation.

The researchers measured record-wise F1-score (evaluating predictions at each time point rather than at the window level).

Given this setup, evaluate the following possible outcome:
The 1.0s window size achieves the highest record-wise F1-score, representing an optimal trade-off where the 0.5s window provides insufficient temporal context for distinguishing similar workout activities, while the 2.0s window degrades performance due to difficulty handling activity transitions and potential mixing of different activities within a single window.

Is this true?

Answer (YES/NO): NO